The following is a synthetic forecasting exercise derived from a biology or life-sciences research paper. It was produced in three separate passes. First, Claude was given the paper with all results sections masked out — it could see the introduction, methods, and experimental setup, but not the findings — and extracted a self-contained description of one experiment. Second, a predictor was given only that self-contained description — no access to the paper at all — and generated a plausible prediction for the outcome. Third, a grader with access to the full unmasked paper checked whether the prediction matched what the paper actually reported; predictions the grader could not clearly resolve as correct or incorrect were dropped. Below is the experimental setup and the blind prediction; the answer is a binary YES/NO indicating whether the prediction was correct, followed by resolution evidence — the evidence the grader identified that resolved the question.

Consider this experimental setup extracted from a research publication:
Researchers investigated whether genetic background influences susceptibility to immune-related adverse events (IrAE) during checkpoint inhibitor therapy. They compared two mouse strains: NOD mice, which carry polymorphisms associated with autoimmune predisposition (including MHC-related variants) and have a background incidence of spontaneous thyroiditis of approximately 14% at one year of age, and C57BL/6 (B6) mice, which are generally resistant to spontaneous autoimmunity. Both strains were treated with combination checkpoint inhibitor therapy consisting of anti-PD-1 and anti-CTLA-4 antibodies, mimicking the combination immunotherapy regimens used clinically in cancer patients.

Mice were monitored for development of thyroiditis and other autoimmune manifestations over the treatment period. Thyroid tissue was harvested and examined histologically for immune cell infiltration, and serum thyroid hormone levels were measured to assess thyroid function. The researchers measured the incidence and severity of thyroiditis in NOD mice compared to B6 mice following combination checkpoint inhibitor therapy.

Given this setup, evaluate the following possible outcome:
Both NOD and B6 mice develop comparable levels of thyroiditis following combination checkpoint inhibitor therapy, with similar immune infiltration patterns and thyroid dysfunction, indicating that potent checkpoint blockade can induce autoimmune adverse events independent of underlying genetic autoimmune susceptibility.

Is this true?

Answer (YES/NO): NO